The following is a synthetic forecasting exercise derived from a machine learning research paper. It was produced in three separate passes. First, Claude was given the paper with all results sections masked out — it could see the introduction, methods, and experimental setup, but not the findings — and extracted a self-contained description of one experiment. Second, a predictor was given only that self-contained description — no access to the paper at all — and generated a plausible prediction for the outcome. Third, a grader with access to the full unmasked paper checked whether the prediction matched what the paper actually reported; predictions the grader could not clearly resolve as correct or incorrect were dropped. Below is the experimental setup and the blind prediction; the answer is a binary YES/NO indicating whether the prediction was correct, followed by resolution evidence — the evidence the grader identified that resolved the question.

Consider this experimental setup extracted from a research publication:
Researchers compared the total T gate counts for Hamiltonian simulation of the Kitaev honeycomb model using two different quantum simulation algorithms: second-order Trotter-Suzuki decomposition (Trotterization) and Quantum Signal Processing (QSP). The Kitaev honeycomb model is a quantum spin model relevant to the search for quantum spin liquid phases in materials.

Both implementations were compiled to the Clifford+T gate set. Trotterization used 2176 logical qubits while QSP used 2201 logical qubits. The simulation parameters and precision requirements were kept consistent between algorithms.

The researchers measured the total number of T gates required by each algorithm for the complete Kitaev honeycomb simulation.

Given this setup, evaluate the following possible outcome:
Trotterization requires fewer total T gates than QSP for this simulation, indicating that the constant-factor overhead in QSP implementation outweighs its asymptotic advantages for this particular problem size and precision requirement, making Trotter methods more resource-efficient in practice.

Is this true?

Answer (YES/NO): NO